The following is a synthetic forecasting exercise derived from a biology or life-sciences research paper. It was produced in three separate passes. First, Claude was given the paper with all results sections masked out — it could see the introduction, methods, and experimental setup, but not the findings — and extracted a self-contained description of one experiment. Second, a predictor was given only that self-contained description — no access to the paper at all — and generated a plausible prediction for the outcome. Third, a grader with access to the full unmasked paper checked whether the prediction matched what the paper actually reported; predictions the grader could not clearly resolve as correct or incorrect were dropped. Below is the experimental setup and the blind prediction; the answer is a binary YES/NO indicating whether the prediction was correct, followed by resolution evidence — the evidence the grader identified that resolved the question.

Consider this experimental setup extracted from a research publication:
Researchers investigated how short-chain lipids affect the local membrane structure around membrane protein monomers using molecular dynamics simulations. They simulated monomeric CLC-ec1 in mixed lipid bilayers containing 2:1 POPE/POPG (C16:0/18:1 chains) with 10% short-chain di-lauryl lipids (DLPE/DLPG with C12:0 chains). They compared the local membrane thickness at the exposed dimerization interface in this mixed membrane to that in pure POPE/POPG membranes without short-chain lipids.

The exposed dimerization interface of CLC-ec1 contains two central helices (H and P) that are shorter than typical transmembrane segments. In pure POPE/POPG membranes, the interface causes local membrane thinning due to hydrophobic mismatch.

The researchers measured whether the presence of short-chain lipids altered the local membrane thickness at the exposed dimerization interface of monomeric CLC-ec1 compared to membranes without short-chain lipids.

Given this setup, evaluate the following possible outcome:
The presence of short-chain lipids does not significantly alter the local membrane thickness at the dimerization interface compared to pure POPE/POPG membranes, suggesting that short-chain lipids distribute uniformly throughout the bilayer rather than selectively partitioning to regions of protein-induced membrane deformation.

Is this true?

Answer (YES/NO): NO